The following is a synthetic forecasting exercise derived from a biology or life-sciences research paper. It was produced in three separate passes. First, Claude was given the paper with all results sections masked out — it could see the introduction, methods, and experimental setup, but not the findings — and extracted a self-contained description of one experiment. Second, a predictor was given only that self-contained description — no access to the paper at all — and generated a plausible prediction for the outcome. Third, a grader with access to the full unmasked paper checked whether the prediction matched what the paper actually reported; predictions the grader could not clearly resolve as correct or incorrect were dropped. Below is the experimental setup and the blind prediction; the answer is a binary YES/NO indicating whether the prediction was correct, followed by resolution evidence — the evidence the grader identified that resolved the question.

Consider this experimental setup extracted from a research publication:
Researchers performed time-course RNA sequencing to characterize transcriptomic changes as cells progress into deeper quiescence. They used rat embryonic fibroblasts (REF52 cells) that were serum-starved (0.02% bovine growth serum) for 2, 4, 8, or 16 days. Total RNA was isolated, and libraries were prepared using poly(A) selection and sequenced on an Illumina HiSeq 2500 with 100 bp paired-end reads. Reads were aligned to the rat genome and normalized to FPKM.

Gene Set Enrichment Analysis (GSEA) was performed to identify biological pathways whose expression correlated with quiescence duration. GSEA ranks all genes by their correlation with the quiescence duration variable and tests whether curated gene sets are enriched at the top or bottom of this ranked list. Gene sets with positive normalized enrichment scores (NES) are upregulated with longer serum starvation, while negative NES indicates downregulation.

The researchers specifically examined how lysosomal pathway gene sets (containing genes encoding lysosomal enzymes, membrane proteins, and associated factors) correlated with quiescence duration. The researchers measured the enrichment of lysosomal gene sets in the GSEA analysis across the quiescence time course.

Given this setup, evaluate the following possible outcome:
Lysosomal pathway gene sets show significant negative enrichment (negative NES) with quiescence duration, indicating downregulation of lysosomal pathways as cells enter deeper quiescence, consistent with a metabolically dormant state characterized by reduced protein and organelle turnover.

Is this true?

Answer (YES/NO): NO